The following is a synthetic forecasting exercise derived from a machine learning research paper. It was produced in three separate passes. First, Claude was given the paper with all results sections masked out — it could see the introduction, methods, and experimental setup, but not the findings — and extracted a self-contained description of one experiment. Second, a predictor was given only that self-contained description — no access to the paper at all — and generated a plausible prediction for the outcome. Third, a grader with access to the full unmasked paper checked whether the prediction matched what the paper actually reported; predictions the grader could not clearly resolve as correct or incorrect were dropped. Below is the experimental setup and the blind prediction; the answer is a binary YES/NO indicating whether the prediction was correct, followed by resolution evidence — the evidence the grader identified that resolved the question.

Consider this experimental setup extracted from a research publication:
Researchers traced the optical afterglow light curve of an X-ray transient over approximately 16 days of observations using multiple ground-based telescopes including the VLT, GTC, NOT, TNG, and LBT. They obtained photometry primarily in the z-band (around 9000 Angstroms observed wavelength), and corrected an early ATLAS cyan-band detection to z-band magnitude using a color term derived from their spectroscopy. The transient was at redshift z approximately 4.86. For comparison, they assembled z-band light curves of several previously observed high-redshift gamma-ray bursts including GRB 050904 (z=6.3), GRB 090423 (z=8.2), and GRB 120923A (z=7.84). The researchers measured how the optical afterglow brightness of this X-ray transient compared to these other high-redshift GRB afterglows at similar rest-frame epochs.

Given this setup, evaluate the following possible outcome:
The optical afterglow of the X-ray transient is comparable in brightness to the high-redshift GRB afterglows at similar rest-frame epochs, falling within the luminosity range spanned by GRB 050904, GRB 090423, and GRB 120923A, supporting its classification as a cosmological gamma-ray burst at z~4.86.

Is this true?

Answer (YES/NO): YES